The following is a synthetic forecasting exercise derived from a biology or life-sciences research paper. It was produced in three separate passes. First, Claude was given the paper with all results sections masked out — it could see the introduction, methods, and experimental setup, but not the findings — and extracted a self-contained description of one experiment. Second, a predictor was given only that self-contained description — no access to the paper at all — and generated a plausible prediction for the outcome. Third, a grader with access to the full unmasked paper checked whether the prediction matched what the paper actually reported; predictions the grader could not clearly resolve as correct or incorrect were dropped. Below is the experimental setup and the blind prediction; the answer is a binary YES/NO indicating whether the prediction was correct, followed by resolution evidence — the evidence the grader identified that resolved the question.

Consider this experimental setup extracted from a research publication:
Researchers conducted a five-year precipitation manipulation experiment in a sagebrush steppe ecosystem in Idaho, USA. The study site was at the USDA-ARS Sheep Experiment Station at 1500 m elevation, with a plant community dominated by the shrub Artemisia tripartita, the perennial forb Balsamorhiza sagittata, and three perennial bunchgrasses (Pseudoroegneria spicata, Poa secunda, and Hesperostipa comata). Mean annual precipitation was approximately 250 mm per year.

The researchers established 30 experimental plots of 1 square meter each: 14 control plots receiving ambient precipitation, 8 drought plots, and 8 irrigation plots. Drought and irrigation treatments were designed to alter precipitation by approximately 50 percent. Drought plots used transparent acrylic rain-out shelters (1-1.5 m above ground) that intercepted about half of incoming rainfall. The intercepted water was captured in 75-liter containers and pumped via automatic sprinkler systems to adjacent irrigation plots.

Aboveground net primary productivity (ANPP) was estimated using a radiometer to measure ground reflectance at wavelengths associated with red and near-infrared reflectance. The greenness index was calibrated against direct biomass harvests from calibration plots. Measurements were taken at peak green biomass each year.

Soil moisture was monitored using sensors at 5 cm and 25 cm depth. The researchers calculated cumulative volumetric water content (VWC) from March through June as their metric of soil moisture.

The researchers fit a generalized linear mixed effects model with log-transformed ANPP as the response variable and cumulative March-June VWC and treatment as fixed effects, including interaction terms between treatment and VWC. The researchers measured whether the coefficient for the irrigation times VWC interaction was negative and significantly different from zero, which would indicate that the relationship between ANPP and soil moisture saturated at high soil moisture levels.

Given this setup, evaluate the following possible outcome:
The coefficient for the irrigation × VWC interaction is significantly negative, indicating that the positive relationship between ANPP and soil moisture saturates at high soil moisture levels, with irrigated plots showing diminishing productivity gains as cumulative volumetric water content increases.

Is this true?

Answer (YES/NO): NO